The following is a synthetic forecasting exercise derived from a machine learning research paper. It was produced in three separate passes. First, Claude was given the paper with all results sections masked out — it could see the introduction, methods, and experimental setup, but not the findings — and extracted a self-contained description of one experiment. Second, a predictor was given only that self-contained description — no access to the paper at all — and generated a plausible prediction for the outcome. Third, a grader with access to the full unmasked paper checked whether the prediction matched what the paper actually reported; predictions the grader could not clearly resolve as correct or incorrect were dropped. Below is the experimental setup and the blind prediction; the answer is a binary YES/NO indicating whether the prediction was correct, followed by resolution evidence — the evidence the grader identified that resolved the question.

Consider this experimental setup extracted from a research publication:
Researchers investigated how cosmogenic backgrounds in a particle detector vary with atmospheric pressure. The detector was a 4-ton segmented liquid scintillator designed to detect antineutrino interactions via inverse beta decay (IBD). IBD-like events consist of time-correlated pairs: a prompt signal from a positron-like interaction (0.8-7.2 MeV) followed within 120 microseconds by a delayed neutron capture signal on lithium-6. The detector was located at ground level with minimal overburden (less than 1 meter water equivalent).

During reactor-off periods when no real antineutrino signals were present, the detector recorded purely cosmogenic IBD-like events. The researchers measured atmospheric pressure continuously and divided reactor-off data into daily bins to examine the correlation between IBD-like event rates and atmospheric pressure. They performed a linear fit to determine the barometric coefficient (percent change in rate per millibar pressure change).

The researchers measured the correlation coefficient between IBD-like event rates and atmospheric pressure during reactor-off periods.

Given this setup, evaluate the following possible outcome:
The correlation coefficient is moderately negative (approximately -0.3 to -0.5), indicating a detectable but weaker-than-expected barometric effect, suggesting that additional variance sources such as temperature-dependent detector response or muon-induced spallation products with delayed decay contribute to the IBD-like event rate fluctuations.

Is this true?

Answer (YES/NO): NO